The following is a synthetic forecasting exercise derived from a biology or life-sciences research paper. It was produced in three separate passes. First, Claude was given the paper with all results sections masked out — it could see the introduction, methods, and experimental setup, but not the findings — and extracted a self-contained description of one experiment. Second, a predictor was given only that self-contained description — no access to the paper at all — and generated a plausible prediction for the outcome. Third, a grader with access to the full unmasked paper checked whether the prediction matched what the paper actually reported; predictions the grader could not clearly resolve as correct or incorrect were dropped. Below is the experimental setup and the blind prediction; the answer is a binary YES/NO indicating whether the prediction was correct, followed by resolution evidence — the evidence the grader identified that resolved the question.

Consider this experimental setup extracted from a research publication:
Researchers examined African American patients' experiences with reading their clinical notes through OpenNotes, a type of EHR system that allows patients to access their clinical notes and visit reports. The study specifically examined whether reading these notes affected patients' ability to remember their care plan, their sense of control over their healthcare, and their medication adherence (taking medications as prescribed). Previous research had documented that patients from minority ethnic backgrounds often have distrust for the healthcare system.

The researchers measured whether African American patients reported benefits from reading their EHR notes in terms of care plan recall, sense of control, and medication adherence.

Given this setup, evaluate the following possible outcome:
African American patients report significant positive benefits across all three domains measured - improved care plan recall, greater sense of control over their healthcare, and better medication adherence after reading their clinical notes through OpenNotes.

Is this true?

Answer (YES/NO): YES